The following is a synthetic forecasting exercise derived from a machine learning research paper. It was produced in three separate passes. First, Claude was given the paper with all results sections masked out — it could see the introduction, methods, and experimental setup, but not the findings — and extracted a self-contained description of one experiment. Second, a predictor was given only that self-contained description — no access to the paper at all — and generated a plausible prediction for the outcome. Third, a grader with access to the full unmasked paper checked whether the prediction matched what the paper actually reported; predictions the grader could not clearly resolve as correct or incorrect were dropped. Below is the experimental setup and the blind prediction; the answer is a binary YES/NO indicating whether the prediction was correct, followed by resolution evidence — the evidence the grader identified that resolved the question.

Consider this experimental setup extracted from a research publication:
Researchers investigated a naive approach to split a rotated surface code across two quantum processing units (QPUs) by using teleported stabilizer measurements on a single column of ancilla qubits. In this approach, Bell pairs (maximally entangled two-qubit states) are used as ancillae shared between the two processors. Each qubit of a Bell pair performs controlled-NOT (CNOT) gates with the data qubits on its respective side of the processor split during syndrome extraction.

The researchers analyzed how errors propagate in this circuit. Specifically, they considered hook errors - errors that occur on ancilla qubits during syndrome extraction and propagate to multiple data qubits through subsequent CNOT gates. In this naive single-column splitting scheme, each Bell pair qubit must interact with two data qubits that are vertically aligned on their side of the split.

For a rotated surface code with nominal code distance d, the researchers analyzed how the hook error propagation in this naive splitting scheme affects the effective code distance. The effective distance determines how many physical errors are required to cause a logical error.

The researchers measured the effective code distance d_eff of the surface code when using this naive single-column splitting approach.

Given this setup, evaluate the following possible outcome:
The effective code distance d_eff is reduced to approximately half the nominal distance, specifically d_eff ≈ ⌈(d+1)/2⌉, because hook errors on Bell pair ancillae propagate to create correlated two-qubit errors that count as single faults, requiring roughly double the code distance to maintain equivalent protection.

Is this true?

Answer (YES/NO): NO